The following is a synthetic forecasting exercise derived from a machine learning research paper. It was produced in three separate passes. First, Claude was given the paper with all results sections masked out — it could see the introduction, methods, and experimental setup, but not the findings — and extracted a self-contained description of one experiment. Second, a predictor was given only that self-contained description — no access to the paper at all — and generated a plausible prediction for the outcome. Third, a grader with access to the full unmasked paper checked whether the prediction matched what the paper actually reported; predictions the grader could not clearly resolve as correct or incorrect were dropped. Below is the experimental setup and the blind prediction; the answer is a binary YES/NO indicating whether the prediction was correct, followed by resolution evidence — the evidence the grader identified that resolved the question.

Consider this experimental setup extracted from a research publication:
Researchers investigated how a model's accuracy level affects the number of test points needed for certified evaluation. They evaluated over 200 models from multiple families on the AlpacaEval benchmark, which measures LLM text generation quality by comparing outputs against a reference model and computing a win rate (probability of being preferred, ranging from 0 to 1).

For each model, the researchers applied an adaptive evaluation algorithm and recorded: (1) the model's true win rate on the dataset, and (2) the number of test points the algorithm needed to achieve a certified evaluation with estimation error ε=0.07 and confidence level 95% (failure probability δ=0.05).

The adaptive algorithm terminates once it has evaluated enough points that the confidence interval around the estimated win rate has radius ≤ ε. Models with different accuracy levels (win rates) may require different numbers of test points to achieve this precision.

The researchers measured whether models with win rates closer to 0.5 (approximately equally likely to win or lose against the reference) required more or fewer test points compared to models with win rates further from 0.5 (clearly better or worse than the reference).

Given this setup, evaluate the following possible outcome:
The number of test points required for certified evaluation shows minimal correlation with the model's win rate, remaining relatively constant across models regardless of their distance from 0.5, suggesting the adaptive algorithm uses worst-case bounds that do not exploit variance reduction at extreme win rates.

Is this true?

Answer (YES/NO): NO